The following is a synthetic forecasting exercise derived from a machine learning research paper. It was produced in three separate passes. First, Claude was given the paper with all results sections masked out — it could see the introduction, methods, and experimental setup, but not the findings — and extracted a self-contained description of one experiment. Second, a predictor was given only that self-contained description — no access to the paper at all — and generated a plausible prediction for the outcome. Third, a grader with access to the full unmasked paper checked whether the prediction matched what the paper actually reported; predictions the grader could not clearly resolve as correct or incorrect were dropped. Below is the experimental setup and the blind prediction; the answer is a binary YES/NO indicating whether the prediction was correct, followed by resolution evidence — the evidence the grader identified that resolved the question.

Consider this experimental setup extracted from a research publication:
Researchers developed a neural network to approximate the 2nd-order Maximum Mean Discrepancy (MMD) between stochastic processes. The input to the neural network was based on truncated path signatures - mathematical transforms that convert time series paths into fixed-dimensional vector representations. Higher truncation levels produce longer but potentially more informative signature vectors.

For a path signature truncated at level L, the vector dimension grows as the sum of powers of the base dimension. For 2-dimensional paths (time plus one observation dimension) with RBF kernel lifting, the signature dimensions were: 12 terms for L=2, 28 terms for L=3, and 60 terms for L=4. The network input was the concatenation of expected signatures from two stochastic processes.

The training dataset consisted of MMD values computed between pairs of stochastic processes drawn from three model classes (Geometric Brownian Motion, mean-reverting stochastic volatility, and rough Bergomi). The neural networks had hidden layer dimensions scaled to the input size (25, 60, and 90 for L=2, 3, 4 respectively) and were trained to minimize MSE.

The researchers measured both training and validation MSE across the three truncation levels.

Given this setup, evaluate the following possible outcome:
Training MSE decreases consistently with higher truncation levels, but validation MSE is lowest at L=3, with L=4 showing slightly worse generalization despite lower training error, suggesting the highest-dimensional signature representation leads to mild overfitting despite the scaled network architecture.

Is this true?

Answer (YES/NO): NO